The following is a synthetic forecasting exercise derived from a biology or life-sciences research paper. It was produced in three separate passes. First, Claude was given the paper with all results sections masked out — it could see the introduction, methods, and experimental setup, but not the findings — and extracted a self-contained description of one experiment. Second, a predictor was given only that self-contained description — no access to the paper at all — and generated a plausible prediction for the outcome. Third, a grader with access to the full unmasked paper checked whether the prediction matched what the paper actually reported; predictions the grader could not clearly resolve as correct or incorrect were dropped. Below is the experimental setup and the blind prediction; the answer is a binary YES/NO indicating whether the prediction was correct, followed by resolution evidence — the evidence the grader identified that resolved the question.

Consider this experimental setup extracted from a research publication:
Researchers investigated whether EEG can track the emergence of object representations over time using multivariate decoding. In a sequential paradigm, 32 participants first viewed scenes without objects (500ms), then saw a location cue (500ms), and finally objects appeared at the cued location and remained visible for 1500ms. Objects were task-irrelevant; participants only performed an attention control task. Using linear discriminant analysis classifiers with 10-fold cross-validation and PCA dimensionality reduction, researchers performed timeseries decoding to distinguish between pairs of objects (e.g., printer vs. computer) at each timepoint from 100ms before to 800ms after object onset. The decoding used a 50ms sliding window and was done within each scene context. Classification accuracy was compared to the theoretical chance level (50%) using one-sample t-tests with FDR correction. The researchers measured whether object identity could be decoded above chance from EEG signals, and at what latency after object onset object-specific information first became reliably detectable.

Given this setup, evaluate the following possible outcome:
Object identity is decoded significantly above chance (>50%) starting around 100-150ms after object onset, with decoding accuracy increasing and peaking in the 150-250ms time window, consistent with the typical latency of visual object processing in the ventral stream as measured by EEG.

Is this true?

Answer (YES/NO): NO